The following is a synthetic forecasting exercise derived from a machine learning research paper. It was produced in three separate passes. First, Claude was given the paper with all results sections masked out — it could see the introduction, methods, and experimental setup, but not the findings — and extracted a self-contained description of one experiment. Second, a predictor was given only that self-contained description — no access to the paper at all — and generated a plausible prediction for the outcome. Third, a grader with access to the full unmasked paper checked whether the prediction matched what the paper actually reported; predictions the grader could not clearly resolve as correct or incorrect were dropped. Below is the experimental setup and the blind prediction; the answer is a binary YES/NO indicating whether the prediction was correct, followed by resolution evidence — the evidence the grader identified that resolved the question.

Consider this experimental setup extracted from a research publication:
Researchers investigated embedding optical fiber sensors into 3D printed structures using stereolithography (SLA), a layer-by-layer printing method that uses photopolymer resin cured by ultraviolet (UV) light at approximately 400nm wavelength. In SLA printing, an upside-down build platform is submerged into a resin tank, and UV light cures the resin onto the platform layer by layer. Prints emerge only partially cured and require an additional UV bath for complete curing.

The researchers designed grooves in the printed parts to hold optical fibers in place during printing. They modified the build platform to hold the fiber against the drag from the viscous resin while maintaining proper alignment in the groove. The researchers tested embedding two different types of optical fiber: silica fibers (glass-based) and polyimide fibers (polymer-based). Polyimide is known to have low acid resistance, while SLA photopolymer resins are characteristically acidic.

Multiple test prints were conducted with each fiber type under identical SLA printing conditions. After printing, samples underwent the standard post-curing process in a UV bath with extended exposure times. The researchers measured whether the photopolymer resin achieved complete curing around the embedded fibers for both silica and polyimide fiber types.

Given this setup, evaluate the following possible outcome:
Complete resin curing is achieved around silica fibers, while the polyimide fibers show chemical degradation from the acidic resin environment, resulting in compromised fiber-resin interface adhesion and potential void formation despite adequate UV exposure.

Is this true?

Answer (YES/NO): NO